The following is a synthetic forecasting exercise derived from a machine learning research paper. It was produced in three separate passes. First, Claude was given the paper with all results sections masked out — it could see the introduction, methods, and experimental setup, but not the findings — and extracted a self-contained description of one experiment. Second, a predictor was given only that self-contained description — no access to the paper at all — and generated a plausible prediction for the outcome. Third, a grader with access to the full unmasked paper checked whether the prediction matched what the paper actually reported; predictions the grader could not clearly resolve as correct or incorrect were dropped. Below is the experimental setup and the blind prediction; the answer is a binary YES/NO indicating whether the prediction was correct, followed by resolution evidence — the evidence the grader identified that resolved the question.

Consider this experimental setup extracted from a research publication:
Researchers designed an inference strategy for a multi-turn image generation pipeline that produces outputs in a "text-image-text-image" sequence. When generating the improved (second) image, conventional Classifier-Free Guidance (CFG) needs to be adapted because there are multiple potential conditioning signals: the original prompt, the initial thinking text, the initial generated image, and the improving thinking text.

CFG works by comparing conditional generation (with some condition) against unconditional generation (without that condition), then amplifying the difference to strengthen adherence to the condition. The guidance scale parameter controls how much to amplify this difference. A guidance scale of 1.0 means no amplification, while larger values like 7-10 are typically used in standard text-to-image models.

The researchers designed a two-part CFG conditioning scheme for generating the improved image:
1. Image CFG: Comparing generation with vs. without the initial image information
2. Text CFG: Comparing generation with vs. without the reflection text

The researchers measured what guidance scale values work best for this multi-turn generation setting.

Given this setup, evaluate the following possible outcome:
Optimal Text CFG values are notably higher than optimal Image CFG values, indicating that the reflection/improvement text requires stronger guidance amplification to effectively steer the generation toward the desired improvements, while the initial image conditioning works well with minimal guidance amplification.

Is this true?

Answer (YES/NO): NO